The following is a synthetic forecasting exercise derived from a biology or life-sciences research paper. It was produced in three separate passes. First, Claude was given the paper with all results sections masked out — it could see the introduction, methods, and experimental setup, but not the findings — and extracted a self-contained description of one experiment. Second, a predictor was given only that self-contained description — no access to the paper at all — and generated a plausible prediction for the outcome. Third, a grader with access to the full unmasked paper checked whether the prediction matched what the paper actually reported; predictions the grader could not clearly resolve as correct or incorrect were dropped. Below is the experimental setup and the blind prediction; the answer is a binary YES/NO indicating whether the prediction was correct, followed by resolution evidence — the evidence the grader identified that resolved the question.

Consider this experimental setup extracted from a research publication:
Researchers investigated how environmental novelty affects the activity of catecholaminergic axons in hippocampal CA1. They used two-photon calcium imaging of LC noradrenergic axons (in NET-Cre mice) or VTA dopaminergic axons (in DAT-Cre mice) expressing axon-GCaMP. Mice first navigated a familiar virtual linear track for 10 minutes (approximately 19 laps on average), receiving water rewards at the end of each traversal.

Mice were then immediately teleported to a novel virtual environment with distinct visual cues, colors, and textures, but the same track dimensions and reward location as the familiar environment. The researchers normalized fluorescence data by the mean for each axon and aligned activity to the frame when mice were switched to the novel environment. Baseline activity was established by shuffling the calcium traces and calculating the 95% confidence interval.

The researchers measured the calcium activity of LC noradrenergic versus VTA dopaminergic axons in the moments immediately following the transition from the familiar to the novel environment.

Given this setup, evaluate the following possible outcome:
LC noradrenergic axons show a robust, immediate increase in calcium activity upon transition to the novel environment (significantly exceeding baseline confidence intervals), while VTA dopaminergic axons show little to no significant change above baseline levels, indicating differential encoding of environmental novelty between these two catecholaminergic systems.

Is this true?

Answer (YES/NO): YES